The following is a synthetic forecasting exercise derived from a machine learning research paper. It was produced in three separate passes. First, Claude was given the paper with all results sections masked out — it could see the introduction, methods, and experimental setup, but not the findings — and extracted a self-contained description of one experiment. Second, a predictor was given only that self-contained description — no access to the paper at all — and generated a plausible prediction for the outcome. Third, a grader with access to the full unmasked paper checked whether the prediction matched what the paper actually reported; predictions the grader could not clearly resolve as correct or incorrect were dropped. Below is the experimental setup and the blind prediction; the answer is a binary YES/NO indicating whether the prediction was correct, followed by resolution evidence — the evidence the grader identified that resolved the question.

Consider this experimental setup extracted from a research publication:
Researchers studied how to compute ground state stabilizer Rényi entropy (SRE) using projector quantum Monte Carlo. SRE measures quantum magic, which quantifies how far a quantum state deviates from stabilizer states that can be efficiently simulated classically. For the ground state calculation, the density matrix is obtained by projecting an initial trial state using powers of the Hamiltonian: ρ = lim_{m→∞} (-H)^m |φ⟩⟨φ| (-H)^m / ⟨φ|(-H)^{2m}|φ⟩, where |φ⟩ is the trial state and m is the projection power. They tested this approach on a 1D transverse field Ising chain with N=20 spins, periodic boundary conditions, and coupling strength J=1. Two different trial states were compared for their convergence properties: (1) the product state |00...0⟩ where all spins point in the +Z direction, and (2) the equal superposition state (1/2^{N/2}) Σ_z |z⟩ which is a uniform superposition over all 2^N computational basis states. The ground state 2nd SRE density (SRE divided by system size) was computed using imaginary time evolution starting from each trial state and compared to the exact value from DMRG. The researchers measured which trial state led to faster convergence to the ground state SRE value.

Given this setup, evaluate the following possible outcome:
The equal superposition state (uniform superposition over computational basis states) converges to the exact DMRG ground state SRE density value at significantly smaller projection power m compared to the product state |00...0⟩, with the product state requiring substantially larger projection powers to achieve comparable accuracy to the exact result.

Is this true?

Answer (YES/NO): YES